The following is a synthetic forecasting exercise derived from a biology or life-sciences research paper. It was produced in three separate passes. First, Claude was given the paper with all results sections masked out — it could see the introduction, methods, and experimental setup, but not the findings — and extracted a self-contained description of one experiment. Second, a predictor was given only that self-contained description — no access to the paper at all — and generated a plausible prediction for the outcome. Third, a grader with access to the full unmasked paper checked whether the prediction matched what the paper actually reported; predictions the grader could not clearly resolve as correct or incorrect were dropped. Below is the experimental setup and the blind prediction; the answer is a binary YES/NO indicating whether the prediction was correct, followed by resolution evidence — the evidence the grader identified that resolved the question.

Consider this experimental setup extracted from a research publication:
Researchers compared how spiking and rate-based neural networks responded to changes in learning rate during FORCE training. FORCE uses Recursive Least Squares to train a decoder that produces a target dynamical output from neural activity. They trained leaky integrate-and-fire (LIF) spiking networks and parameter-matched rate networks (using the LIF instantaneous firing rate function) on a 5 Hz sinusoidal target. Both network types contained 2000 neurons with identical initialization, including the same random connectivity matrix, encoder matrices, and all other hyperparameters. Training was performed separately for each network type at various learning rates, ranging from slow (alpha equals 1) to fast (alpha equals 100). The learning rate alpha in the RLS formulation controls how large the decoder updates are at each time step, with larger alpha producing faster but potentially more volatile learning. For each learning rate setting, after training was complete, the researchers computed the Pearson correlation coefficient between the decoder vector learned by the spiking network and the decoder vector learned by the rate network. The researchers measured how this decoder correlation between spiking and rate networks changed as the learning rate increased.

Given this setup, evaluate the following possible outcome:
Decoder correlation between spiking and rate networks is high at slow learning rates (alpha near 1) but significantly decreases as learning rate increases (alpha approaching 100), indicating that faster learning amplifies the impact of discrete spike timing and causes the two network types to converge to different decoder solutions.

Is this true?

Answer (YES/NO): NO